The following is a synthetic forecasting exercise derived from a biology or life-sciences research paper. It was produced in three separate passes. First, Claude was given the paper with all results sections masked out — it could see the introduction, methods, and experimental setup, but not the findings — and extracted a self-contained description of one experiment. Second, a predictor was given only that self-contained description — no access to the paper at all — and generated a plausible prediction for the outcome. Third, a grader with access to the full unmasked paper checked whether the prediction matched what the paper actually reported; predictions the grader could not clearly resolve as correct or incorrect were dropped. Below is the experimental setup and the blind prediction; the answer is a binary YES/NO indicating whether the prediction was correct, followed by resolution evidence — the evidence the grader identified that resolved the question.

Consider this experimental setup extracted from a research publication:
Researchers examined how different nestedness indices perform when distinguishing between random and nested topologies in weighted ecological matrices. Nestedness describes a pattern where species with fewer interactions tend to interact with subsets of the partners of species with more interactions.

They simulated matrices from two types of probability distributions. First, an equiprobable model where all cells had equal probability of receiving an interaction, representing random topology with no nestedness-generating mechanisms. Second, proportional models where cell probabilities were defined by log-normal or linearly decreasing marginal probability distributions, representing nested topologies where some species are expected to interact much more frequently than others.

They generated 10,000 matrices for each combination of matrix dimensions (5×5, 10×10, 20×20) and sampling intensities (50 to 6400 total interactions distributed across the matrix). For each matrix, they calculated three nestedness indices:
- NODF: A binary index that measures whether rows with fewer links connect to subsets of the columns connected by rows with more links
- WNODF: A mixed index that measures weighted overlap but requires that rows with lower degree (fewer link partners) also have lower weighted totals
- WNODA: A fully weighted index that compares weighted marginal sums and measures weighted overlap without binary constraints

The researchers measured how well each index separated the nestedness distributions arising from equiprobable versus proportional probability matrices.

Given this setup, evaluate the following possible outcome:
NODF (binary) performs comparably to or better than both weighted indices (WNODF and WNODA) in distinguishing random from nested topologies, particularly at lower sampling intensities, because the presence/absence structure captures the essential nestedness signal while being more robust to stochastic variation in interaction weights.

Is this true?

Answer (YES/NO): NO